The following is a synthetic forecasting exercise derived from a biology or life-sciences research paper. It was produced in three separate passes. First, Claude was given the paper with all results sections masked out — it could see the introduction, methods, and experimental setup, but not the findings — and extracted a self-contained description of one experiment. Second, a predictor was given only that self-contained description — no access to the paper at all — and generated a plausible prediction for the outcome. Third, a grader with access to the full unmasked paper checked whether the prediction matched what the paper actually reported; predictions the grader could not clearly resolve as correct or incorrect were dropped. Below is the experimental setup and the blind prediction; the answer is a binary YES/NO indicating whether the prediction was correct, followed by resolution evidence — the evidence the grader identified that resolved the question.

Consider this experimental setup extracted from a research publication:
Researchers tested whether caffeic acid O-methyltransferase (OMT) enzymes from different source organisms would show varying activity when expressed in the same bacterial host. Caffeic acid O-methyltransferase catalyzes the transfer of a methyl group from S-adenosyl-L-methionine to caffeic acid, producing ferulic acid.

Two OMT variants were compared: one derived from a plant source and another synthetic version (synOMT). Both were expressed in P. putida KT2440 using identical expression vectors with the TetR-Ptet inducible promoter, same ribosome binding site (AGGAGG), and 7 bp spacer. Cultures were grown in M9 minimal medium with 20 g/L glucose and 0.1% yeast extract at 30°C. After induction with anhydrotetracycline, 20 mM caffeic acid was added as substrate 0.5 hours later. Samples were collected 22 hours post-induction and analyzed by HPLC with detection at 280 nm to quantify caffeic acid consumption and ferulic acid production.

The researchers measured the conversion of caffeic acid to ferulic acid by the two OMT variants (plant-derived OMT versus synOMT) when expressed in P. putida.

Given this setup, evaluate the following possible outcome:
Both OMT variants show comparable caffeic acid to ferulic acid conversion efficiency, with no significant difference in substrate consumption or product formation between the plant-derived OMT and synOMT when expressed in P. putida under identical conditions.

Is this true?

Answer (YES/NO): NO